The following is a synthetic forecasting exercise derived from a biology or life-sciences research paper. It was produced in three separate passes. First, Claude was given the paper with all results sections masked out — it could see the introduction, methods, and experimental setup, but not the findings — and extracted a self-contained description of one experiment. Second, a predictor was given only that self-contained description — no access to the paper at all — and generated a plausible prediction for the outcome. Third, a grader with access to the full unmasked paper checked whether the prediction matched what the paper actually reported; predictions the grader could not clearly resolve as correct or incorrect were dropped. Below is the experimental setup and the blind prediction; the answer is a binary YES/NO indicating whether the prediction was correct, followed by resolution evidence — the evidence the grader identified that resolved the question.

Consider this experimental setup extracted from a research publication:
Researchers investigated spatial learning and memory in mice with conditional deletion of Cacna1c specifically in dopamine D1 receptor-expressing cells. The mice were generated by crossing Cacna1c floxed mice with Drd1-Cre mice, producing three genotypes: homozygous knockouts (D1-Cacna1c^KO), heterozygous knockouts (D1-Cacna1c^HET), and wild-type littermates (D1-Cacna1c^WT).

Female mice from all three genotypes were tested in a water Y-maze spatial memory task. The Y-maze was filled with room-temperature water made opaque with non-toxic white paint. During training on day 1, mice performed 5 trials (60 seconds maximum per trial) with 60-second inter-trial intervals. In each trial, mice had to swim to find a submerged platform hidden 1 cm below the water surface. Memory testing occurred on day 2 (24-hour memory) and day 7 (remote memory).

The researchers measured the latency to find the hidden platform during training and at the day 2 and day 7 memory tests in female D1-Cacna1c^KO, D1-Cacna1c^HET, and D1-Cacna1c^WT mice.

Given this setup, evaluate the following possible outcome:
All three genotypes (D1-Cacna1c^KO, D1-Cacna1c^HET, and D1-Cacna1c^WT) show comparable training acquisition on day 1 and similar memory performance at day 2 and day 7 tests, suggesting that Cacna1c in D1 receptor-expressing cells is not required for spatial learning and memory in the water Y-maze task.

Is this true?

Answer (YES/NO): YES